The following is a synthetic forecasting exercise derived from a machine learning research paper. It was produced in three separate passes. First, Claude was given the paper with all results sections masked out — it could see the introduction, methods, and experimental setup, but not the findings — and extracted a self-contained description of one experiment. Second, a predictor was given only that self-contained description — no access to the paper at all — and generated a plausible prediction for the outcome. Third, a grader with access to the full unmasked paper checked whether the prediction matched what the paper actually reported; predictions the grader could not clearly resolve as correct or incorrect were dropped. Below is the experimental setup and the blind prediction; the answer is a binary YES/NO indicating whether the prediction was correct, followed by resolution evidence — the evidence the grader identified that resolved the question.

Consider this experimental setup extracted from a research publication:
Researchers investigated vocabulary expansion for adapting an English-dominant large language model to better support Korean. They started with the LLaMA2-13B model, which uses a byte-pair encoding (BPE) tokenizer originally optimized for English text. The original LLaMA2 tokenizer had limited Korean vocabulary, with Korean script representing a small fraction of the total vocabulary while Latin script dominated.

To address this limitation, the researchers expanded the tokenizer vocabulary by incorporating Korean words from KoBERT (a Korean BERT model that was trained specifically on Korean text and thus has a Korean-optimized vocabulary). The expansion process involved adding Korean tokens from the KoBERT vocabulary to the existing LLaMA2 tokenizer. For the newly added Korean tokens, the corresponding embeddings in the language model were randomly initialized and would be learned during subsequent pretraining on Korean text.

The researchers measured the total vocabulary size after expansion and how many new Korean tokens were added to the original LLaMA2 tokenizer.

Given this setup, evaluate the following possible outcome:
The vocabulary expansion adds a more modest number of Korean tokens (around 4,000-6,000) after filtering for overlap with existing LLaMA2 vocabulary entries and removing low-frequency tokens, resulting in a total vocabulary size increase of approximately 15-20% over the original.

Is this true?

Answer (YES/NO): NO